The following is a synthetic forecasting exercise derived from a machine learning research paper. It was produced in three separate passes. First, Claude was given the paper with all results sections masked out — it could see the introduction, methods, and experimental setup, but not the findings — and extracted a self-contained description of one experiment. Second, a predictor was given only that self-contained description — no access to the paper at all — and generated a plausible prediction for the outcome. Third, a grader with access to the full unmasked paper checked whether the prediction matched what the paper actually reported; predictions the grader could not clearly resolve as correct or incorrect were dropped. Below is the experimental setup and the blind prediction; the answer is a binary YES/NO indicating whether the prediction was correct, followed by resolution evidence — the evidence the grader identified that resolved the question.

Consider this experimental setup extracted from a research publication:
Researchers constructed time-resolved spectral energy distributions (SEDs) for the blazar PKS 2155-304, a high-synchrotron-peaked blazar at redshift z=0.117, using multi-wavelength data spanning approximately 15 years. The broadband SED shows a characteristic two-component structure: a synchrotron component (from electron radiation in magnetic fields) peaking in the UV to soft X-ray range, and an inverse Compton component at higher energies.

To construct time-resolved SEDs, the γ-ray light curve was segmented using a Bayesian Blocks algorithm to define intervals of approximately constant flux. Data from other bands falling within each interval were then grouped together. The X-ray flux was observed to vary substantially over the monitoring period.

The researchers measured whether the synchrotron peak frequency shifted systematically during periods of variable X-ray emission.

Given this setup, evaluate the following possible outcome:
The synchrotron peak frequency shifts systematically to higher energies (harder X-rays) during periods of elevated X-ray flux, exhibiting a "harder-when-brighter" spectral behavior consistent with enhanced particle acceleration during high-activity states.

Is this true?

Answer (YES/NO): NO